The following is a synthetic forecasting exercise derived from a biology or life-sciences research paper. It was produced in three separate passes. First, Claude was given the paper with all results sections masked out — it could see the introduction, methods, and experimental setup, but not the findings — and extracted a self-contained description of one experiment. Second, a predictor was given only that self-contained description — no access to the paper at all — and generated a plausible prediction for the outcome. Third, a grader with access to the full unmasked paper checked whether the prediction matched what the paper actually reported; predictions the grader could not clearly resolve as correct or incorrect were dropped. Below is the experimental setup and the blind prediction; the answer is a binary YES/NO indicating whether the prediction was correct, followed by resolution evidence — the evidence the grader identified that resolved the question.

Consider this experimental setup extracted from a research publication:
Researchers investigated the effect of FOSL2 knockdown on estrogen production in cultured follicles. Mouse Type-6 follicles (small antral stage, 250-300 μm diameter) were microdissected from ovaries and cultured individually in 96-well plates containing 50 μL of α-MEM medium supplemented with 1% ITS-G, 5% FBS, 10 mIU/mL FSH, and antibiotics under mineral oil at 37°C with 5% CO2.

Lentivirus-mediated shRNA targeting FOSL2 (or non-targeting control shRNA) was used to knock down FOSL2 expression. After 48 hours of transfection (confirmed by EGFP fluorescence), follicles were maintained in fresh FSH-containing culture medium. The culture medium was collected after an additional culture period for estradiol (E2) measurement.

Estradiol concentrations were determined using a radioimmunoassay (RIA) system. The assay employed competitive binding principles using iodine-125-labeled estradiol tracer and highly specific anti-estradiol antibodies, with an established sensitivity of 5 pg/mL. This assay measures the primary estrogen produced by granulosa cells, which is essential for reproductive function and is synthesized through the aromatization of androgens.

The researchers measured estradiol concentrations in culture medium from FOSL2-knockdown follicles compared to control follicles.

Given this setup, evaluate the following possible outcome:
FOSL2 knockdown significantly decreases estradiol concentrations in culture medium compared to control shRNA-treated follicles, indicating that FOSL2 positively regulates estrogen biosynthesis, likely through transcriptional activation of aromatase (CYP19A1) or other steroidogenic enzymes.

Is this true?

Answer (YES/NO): YES